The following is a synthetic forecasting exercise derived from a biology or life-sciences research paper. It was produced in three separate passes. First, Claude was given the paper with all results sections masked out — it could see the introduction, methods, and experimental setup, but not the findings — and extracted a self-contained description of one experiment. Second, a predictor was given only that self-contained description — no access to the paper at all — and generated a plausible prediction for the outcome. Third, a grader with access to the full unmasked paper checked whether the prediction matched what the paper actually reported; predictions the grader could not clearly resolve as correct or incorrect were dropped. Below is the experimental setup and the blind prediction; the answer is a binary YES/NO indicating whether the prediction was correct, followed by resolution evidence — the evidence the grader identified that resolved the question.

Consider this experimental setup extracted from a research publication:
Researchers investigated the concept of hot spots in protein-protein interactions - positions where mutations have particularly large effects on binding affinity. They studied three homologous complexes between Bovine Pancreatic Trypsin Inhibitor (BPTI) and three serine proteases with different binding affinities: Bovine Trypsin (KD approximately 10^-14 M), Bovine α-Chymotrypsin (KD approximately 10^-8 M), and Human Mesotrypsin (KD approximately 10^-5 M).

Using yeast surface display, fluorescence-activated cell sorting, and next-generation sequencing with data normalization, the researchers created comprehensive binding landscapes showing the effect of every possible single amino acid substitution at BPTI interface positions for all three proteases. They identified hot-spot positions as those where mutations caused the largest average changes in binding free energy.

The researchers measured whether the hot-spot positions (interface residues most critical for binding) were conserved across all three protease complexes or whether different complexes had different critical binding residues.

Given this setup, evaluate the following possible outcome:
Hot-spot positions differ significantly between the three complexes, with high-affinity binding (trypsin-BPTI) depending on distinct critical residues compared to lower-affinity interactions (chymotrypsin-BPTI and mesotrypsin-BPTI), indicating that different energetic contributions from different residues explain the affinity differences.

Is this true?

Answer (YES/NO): YES